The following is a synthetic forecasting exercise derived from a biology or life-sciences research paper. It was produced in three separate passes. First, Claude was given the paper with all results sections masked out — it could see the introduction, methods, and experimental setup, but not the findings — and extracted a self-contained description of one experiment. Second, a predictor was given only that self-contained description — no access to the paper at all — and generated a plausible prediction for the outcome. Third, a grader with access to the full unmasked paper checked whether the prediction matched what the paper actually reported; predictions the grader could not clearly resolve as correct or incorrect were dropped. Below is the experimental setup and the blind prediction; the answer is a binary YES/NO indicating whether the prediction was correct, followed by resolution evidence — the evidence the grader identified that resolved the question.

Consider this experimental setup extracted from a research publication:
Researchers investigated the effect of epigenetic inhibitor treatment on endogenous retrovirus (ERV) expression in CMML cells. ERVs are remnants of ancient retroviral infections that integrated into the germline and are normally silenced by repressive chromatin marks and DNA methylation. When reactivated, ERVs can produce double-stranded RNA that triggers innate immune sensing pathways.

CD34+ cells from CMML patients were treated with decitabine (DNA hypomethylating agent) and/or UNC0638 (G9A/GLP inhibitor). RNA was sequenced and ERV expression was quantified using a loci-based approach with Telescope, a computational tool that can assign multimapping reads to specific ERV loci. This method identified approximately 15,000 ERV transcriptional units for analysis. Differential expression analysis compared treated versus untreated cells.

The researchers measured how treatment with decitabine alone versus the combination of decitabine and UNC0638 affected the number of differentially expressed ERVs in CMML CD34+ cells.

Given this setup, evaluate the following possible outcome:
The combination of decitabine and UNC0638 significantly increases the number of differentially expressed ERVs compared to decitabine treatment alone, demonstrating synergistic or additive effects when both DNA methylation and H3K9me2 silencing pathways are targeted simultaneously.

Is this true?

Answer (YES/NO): YES